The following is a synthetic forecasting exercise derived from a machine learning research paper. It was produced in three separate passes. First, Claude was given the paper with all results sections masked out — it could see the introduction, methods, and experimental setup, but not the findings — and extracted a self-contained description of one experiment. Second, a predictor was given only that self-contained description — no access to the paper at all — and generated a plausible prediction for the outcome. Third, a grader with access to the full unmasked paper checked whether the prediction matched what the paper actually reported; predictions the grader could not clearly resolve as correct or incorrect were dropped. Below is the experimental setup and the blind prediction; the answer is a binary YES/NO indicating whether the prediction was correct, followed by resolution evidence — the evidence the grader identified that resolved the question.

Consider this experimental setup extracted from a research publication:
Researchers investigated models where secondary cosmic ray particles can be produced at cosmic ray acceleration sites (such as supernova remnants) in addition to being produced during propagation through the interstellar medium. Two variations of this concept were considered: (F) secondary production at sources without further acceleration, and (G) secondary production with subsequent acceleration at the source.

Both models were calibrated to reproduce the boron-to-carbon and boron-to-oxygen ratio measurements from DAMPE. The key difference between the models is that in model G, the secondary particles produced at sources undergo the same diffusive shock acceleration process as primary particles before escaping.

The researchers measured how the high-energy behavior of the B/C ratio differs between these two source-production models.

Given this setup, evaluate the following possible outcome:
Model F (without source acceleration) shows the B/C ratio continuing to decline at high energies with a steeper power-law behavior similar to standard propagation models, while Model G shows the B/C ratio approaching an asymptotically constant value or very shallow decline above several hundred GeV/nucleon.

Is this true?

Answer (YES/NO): NO